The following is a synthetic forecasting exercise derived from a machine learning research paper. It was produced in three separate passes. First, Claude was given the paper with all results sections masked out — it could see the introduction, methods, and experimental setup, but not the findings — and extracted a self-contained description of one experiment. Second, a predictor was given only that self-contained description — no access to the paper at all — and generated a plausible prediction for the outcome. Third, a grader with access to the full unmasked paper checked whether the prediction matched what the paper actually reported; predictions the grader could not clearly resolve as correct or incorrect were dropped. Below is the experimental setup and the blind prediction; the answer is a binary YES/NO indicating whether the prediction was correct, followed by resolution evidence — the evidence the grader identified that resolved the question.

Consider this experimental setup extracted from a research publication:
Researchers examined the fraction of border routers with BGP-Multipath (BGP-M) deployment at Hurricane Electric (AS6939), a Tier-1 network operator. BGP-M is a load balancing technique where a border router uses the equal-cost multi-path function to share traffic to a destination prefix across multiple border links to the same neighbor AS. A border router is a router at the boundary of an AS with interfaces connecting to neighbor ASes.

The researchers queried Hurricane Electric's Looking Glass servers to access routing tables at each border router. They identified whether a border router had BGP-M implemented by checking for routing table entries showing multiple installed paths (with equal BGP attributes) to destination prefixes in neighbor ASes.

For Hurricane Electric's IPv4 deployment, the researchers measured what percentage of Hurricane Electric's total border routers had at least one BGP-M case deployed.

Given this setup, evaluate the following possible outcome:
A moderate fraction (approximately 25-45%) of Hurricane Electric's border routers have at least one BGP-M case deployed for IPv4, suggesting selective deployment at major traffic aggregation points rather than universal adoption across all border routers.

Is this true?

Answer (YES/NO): NO